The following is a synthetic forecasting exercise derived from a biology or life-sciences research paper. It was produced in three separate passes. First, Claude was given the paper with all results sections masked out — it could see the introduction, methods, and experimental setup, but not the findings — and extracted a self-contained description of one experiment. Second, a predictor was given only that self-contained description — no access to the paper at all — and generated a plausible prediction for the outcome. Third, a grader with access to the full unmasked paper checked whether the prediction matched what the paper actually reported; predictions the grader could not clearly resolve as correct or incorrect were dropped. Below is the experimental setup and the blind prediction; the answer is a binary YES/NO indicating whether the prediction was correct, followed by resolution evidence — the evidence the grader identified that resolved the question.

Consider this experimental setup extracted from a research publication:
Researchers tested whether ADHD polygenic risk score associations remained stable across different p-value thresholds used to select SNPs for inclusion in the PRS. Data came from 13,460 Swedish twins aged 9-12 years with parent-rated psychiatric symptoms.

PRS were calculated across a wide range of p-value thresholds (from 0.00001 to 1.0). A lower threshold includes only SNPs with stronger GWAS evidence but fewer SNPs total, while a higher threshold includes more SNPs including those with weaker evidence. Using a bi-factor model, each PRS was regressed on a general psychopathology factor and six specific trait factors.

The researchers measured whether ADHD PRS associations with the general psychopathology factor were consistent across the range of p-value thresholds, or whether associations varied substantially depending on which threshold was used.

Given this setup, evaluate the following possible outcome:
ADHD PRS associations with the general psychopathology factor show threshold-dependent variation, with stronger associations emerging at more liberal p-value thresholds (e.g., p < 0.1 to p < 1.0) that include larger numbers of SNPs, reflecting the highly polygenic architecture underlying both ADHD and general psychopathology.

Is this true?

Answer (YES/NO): NO